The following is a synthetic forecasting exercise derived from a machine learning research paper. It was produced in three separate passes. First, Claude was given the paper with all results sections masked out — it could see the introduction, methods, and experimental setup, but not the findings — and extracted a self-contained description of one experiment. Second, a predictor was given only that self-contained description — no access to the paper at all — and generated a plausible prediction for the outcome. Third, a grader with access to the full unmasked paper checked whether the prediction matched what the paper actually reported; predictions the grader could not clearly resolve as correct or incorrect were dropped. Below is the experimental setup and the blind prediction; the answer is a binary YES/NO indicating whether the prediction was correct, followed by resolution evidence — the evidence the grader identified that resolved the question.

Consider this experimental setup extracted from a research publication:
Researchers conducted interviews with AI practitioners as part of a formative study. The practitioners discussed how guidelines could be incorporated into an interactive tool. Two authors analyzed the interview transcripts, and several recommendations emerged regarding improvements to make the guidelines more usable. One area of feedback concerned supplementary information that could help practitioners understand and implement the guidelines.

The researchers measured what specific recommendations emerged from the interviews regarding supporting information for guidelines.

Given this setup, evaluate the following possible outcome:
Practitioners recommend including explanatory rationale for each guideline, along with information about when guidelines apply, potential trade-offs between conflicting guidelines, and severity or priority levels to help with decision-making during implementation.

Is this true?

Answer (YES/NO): NO